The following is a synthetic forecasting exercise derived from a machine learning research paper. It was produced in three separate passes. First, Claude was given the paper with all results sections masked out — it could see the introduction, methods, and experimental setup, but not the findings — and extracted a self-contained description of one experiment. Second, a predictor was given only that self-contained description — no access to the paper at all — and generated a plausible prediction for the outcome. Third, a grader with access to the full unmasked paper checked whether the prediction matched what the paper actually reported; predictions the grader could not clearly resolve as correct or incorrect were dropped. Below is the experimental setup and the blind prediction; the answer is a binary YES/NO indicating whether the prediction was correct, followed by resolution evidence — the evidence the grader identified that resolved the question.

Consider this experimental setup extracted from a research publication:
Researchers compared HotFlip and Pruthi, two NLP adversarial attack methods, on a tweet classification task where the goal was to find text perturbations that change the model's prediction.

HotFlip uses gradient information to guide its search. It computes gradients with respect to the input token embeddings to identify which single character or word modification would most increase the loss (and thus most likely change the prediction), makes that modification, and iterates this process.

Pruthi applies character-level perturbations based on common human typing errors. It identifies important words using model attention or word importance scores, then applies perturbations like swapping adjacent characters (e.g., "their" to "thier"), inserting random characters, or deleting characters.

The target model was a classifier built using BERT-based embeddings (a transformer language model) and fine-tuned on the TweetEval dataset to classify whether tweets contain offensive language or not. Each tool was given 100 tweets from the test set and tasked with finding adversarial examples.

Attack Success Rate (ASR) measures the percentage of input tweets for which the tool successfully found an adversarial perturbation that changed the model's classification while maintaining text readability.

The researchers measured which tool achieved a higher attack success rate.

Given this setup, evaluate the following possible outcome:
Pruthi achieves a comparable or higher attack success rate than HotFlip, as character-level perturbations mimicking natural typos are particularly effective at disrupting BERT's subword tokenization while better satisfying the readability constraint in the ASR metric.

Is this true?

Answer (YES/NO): NO